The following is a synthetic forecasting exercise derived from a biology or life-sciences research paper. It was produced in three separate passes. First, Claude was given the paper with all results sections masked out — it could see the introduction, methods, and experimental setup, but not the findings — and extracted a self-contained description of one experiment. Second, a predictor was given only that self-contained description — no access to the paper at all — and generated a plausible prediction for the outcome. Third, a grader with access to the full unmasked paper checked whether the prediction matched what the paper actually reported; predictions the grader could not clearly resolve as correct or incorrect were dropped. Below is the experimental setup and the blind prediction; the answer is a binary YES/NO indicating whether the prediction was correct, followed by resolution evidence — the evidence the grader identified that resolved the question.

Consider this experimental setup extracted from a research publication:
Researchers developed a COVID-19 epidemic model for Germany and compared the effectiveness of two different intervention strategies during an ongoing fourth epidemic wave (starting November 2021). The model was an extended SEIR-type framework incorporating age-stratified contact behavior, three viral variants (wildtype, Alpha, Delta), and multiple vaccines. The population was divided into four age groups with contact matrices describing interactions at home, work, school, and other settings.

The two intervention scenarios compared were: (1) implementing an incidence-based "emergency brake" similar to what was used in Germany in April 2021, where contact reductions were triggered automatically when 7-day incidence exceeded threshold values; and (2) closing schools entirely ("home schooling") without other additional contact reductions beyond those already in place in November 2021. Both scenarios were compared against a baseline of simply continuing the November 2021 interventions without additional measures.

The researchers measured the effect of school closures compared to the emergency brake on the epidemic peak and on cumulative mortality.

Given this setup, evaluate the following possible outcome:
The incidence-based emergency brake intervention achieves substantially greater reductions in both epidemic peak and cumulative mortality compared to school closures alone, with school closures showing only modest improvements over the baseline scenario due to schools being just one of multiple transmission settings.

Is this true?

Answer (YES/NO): NO